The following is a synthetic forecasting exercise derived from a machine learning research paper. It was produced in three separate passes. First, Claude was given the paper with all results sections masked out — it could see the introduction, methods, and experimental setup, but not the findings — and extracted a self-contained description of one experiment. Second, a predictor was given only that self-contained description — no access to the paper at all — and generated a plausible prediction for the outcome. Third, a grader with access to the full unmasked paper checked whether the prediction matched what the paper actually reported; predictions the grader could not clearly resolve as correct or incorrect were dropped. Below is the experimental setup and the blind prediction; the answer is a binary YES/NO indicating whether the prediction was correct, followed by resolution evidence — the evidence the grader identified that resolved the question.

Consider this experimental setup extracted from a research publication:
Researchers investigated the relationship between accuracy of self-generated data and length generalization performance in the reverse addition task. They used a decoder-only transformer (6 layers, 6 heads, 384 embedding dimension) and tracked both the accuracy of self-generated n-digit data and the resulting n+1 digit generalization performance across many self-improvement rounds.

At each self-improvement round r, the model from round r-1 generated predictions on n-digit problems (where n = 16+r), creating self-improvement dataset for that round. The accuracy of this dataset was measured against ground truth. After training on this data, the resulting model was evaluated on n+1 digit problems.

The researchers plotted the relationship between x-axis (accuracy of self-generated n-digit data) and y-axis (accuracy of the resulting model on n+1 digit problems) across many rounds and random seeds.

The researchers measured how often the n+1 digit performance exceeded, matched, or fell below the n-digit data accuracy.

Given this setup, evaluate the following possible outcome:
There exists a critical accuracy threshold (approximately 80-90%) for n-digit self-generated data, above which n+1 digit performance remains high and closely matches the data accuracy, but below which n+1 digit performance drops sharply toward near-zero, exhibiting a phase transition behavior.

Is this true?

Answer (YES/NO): NO